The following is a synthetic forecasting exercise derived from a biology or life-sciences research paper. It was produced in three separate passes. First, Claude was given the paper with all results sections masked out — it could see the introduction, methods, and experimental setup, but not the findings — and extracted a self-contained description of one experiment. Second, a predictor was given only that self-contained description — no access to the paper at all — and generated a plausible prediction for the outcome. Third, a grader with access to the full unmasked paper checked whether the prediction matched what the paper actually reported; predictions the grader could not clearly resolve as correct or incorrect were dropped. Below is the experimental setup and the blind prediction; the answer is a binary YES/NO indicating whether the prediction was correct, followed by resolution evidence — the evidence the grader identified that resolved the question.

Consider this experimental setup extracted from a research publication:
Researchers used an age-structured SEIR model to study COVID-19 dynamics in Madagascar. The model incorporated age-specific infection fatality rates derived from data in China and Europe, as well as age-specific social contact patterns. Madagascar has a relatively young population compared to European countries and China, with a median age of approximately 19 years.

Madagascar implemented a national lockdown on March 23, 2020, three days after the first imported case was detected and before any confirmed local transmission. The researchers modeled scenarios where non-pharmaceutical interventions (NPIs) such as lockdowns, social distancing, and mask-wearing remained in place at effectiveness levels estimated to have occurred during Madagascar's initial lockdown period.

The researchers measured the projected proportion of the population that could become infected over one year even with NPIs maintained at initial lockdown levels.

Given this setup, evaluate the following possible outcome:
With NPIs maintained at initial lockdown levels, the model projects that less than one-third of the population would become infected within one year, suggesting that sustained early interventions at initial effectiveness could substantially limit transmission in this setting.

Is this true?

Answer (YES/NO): YES